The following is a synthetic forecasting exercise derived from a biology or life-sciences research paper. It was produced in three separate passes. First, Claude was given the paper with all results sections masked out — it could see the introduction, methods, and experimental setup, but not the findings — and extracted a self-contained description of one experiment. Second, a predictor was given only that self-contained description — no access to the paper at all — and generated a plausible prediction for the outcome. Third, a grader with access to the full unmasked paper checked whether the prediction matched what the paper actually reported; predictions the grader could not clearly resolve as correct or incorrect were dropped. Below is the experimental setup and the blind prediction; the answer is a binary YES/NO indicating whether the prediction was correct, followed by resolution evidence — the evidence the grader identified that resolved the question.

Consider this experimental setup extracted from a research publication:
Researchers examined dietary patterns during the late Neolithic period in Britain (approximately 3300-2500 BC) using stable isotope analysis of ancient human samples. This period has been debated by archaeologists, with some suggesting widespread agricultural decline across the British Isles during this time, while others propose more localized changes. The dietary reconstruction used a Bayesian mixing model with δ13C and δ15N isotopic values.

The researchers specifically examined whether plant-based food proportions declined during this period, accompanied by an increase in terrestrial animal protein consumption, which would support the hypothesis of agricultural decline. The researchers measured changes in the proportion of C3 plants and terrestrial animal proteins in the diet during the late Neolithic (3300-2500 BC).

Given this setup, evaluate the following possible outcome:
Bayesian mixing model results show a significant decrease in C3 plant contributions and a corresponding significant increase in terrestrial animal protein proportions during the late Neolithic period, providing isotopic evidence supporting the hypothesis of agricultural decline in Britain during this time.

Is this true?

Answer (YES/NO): NO